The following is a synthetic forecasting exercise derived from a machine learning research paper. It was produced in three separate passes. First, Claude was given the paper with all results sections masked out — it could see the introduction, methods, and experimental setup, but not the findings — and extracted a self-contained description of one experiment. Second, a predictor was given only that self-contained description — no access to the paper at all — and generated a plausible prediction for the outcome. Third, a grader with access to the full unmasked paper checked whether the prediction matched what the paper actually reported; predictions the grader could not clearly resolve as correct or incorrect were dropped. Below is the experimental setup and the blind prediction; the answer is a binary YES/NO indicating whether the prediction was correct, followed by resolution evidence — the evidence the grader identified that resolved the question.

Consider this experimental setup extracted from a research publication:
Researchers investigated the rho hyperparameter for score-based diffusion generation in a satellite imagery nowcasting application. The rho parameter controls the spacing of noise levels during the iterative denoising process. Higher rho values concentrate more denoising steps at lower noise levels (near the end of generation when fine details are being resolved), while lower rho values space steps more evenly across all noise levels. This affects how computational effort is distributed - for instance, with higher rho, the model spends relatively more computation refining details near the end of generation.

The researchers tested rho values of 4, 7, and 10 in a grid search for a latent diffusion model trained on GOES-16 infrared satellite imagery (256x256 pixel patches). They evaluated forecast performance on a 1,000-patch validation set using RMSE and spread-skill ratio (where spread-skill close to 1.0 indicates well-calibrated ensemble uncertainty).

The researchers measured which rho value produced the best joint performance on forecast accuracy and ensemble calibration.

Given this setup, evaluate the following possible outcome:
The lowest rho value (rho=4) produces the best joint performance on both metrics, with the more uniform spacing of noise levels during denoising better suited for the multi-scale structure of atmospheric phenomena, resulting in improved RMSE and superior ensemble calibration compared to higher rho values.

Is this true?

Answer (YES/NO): NO